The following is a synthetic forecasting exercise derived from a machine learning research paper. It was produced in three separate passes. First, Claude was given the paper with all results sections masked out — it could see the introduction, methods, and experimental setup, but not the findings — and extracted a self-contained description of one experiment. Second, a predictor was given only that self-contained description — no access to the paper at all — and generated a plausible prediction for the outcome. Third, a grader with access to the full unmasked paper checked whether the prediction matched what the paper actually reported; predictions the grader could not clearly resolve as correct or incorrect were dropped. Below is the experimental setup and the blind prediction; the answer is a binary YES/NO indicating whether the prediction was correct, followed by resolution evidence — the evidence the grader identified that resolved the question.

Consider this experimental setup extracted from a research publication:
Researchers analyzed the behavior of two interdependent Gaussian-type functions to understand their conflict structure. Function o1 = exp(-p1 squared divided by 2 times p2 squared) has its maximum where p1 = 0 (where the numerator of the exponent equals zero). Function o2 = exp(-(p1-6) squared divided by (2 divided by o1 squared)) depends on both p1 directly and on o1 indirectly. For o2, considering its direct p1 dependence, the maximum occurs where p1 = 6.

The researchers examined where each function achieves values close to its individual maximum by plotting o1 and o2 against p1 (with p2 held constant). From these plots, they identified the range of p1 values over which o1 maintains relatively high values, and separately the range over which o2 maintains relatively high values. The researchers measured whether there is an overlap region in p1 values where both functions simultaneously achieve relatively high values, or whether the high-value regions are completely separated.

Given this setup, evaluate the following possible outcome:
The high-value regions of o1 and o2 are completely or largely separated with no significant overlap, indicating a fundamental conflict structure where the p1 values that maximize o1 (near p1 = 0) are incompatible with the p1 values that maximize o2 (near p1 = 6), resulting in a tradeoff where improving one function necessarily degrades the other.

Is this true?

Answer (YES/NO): NO